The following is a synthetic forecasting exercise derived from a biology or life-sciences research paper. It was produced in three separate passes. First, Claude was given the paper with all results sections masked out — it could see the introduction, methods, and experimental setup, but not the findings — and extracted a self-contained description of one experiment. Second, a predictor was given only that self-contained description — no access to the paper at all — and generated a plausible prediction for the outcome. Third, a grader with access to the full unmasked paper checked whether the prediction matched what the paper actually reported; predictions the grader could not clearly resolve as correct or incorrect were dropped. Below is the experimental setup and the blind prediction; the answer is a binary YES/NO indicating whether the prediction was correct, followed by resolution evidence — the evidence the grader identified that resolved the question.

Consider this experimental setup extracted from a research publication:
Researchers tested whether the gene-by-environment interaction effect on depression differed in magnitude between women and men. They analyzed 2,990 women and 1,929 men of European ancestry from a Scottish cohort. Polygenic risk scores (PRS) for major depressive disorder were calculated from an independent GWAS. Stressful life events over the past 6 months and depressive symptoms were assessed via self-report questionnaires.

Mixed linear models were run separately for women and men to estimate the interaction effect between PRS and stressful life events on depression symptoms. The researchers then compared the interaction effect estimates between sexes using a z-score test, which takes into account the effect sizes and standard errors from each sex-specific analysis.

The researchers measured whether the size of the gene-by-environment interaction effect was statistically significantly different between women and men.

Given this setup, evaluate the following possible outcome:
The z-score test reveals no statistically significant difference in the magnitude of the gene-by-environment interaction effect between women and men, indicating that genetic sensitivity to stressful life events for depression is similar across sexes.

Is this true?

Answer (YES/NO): NO